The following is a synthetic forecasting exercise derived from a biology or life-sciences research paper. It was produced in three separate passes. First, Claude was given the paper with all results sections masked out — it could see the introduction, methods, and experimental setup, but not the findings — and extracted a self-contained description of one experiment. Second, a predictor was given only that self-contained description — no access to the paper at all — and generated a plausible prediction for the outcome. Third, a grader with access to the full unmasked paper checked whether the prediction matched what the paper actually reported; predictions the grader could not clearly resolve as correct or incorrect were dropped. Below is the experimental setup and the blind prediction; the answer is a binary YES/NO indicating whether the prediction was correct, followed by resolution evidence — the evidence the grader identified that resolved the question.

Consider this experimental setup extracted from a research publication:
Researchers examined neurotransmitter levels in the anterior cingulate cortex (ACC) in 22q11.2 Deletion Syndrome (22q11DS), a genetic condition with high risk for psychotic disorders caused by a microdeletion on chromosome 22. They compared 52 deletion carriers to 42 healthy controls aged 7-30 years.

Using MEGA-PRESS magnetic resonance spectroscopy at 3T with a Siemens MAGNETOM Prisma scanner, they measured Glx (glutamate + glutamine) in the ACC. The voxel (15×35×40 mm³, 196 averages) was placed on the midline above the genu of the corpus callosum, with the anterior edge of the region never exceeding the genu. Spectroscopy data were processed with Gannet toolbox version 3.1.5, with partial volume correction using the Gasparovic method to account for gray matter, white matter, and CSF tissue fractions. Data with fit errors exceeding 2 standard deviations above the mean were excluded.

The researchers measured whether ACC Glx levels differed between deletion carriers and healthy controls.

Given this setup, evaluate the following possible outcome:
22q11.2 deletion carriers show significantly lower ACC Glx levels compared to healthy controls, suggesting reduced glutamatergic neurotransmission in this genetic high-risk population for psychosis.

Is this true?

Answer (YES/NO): NO